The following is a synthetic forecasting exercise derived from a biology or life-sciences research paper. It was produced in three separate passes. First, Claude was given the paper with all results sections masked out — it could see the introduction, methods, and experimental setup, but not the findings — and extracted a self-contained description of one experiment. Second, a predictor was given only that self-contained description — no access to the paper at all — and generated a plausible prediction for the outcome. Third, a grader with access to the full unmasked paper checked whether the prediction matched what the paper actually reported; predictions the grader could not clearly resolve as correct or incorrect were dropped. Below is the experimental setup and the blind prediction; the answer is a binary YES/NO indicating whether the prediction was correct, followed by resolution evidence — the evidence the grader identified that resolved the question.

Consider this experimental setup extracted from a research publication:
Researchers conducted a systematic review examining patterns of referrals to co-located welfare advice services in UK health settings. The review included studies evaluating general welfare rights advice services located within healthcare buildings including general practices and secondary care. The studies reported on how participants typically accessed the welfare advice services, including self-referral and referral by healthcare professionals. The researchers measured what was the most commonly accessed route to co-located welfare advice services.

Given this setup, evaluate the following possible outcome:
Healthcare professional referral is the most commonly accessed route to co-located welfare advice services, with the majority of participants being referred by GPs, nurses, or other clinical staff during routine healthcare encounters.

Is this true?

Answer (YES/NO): YES